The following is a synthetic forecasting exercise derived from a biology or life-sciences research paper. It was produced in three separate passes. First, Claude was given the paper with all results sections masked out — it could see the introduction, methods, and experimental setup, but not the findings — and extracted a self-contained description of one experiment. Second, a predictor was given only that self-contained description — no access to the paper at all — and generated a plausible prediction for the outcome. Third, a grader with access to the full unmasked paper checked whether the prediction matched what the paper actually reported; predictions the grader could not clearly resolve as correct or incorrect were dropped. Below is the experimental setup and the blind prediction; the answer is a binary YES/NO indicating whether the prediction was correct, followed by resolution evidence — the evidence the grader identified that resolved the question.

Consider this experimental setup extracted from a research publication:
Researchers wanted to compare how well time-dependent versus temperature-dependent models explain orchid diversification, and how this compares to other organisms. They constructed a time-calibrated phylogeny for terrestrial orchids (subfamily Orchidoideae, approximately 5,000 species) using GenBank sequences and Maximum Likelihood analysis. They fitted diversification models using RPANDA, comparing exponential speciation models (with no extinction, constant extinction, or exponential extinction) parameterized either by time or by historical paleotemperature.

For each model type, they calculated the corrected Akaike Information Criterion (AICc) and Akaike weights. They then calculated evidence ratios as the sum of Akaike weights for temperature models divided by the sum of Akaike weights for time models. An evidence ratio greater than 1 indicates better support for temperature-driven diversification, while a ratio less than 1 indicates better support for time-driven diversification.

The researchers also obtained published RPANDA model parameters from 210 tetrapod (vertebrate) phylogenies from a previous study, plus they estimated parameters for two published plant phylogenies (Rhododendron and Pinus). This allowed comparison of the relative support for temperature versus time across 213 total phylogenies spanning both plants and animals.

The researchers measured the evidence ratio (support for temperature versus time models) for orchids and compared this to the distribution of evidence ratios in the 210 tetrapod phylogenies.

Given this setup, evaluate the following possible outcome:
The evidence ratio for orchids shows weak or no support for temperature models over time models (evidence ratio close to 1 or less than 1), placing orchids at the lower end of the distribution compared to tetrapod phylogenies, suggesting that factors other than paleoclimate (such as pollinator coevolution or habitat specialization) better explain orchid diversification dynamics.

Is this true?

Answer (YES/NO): NO